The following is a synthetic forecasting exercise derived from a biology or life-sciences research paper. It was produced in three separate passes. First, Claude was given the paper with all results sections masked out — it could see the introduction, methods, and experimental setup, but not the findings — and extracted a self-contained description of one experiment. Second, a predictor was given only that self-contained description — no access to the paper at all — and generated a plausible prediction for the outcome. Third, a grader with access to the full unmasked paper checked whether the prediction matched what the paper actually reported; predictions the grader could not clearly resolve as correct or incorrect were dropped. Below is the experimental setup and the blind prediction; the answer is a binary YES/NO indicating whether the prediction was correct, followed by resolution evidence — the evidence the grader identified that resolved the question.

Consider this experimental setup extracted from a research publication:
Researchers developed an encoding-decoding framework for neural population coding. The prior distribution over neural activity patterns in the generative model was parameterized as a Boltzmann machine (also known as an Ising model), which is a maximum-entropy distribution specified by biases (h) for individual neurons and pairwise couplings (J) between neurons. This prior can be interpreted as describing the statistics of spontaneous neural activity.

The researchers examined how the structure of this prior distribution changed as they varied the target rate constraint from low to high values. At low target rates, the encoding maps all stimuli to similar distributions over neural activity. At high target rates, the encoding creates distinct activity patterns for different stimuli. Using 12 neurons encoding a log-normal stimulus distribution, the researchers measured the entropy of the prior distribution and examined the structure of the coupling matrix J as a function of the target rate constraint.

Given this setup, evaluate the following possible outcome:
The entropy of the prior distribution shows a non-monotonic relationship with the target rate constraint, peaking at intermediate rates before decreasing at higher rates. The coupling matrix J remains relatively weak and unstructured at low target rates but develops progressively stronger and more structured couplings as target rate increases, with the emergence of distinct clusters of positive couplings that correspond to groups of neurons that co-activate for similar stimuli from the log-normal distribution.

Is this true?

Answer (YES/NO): NO